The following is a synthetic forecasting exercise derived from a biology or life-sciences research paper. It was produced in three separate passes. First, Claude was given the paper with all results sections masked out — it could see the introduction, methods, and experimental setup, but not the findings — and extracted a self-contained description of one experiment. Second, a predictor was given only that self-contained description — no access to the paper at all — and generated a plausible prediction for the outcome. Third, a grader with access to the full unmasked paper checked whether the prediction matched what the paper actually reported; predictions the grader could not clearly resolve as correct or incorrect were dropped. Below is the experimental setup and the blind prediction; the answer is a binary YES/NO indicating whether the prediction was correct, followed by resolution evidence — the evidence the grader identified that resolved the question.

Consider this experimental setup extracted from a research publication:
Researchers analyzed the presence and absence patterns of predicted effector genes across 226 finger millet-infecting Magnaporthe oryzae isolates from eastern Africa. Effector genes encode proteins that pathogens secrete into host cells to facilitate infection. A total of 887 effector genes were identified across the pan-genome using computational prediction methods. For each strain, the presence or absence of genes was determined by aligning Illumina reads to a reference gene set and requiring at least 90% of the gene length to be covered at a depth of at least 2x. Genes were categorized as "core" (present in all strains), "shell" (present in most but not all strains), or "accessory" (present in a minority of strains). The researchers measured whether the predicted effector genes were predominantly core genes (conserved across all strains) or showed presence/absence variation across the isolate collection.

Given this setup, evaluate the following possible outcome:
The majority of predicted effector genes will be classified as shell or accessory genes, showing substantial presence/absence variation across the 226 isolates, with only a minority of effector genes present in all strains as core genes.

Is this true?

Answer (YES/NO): NO